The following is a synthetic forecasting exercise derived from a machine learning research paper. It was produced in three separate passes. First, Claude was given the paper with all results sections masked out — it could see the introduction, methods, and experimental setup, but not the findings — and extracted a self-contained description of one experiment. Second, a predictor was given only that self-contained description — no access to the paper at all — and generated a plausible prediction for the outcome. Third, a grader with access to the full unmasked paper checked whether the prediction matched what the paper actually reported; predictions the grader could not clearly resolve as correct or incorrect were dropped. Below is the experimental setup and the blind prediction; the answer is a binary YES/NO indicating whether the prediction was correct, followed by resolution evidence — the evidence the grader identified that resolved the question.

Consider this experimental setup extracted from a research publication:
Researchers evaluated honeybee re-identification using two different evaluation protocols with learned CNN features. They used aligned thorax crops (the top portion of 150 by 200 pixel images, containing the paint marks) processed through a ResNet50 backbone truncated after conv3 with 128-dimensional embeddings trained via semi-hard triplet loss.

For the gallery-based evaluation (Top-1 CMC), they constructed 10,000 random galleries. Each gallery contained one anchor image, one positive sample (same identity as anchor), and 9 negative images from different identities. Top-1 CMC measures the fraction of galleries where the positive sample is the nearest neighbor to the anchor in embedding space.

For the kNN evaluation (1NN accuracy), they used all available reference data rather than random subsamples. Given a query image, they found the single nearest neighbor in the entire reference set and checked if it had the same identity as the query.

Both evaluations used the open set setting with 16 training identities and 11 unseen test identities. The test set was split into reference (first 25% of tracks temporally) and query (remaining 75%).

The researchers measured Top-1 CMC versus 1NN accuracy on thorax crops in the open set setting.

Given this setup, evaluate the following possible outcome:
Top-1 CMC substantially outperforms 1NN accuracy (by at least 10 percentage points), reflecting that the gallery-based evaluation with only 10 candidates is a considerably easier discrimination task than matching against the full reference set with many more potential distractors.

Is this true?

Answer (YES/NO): NO